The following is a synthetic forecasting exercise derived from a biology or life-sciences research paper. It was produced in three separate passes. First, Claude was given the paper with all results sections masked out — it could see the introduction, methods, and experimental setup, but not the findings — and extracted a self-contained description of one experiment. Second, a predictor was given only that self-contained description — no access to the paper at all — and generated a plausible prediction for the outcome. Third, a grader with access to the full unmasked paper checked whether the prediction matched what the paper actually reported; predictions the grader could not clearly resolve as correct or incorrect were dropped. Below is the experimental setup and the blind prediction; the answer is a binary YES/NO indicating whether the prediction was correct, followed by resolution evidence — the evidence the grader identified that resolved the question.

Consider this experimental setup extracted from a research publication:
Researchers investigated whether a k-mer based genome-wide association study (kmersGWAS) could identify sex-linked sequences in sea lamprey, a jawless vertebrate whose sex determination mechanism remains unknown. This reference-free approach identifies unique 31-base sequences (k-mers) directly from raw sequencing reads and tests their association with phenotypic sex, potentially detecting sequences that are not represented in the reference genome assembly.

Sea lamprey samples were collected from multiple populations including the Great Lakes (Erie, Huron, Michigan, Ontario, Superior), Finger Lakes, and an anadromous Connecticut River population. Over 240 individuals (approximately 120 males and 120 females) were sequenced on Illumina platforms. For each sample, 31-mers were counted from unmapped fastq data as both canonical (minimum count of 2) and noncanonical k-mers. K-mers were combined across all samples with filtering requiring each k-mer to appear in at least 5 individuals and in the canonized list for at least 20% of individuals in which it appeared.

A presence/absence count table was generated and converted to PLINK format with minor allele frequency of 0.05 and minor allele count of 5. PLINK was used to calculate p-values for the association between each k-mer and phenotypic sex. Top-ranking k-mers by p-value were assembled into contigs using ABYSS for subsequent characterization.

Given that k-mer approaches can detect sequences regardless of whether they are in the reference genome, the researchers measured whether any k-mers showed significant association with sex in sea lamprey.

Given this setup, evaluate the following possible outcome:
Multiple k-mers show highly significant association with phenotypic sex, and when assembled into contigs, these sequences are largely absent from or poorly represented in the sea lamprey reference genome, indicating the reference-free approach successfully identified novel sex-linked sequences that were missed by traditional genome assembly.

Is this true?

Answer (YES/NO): NO